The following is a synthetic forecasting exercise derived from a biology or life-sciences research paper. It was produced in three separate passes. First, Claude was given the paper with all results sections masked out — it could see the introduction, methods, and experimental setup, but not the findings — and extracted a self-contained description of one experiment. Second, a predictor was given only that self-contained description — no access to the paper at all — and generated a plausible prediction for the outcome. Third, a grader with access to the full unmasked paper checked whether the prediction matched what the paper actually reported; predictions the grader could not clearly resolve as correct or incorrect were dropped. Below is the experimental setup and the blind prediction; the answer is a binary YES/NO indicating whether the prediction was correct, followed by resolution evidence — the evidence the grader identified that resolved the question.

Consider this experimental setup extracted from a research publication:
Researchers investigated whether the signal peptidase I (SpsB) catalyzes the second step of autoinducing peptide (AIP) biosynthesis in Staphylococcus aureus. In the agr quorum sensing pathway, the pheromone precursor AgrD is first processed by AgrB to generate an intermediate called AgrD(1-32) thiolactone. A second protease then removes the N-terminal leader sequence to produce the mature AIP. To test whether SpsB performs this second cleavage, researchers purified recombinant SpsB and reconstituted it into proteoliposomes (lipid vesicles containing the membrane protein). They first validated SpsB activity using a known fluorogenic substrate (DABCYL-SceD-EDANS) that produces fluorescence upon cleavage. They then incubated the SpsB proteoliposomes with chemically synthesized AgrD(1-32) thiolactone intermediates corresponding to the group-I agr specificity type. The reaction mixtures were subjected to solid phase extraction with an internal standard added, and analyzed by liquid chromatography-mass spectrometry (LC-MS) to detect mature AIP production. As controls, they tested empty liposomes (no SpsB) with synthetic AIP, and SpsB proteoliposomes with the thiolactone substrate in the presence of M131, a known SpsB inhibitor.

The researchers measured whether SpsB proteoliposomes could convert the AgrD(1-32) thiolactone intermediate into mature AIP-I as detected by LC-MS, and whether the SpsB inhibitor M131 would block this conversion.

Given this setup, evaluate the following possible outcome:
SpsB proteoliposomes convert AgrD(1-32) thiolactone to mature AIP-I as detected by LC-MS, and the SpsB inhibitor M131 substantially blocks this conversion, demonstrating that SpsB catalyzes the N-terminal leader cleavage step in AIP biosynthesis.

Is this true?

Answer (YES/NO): NO